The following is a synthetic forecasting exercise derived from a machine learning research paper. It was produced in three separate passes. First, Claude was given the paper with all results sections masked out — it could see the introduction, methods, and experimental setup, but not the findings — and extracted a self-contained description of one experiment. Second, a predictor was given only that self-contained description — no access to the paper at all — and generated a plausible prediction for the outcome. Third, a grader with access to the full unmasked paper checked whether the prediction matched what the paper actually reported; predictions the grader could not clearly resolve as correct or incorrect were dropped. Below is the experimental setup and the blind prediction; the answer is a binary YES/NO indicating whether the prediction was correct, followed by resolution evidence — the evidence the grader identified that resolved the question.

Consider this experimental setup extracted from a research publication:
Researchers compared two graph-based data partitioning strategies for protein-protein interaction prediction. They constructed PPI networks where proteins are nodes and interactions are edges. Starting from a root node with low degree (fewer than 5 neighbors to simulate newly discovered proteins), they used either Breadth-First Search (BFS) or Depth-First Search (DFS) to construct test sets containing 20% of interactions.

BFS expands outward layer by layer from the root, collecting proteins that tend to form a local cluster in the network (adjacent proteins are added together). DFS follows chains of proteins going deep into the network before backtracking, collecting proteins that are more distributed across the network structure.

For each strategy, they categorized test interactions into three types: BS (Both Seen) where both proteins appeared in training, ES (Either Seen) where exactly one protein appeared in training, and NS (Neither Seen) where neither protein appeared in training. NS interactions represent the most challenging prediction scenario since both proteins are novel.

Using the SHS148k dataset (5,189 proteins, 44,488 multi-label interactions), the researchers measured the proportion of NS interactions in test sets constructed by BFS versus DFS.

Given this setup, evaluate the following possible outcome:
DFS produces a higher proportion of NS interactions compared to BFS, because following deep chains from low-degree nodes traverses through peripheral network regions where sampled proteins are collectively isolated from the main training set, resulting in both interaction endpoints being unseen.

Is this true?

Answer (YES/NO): NO